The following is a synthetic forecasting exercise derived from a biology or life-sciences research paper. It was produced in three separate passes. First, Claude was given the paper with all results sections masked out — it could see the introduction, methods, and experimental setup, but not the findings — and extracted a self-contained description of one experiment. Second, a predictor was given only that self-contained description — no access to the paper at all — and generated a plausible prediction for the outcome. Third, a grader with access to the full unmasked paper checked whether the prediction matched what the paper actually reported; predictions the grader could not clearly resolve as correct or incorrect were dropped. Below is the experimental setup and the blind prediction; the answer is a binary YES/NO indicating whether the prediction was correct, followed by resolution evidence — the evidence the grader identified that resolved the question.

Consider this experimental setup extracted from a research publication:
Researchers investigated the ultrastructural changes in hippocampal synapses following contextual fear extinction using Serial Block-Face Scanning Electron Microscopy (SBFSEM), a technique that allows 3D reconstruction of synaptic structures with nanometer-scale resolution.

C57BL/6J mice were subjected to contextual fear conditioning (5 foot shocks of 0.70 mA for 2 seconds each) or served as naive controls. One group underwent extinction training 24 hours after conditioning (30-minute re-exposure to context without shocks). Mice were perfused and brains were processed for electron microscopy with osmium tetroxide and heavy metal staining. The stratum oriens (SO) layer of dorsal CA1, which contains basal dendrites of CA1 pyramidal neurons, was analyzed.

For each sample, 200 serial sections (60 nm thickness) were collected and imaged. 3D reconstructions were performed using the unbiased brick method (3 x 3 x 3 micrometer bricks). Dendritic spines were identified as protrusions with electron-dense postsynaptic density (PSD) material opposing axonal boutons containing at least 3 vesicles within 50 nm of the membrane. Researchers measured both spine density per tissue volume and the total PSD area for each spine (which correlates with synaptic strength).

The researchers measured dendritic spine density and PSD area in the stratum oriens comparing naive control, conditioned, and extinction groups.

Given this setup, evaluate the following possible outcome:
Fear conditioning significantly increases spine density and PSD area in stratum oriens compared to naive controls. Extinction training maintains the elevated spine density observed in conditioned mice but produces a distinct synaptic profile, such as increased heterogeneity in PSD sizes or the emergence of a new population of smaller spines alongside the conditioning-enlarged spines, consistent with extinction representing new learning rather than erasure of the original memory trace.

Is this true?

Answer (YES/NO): NO